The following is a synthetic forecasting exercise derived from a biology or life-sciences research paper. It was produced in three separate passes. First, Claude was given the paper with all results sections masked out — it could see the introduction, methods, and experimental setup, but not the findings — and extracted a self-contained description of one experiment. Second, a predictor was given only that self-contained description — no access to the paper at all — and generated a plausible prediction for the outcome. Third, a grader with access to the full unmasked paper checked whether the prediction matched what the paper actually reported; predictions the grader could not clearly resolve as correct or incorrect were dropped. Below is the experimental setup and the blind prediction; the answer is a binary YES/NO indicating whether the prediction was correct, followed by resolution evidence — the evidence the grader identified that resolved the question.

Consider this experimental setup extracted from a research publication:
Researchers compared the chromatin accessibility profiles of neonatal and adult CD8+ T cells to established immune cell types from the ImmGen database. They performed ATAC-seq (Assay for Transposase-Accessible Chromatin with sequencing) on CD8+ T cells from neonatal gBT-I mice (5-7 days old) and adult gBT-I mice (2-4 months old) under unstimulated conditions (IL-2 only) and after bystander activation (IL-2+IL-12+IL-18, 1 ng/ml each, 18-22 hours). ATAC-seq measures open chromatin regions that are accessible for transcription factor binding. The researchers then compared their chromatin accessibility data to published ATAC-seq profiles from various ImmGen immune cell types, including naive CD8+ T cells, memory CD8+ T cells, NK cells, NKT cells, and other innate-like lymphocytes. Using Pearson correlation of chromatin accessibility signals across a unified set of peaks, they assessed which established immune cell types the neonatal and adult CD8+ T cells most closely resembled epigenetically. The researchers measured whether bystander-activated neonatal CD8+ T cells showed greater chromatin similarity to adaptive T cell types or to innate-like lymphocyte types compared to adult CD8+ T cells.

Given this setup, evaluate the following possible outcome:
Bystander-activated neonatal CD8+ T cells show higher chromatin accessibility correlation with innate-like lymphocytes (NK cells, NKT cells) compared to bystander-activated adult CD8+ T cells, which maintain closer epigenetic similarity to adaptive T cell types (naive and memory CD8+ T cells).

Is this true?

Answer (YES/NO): YES